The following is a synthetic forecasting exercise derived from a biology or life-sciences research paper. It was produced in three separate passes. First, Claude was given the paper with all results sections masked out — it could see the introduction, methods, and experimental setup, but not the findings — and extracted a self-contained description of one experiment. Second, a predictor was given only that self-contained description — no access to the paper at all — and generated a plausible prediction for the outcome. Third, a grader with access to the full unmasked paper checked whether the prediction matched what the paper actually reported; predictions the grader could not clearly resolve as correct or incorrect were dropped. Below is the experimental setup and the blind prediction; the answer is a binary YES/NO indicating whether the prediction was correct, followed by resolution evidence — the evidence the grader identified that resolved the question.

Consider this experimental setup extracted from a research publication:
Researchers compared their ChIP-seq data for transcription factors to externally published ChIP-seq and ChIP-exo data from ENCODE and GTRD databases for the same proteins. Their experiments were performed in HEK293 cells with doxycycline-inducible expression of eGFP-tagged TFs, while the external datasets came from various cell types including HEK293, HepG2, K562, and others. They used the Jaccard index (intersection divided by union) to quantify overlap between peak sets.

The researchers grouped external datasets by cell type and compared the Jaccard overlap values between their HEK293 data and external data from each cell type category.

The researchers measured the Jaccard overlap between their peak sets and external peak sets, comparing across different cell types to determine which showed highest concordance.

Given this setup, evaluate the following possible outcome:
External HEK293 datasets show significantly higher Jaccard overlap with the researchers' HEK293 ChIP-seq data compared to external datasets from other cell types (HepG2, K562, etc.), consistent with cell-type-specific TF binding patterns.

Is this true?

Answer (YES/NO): YES